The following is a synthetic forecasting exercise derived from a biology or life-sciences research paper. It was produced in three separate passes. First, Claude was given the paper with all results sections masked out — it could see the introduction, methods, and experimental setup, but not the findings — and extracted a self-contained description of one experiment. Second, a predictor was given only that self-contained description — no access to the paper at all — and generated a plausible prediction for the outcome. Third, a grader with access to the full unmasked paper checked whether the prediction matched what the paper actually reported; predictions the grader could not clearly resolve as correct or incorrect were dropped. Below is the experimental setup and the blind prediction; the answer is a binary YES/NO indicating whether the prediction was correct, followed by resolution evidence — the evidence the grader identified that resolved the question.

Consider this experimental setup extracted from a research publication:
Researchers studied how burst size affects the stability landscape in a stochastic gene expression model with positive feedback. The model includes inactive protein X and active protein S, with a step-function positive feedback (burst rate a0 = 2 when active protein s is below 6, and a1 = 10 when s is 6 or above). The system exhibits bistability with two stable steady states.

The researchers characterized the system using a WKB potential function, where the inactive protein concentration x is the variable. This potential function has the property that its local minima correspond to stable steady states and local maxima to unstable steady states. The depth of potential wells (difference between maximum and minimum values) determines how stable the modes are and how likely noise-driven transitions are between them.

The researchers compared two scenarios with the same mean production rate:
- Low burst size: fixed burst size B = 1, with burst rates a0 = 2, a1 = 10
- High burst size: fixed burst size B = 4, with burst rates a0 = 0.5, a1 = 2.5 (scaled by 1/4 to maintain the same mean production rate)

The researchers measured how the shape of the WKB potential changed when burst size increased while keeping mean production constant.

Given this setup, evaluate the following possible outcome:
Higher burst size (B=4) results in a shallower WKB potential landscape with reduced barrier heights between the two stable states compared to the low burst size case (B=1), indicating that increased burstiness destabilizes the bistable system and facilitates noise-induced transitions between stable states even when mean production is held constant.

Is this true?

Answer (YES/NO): YES